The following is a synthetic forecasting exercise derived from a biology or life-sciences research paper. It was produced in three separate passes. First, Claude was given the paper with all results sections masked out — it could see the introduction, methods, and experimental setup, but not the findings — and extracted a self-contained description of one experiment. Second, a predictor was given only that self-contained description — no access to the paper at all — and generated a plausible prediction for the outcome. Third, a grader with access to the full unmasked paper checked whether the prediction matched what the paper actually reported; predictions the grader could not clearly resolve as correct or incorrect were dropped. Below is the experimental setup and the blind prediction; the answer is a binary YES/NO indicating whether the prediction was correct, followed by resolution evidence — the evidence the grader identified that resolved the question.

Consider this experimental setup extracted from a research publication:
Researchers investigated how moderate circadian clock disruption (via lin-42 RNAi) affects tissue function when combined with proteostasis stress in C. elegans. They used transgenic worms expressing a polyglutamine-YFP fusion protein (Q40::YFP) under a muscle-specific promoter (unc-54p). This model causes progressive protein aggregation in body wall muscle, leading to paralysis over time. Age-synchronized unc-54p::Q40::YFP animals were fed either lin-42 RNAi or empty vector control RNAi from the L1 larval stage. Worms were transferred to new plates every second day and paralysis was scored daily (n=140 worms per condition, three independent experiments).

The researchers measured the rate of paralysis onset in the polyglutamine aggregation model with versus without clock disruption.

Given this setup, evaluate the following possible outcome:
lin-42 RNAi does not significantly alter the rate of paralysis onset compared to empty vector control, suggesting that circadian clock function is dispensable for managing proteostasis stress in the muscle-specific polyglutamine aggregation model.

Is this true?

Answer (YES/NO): NO